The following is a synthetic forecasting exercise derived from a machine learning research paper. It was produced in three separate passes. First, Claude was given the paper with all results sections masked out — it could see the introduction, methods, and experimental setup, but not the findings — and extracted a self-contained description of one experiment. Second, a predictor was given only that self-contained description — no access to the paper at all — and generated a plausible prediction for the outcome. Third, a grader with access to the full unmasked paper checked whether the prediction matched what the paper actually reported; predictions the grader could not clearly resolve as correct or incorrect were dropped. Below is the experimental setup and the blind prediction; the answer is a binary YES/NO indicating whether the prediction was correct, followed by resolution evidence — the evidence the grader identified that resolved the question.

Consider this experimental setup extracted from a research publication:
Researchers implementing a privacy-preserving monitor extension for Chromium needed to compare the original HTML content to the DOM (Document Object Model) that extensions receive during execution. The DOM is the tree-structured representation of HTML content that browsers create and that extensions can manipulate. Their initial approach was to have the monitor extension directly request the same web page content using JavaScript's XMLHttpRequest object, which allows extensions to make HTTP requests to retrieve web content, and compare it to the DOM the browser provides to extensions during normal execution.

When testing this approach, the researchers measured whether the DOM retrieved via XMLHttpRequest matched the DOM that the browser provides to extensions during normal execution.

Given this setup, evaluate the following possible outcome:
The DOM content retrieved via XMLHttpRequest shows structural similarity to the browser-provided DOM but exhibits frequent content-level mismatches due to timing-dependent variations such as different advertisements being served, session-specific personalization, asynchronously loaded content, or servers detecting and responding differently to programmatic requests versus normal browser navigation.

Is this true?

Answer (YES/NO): NO